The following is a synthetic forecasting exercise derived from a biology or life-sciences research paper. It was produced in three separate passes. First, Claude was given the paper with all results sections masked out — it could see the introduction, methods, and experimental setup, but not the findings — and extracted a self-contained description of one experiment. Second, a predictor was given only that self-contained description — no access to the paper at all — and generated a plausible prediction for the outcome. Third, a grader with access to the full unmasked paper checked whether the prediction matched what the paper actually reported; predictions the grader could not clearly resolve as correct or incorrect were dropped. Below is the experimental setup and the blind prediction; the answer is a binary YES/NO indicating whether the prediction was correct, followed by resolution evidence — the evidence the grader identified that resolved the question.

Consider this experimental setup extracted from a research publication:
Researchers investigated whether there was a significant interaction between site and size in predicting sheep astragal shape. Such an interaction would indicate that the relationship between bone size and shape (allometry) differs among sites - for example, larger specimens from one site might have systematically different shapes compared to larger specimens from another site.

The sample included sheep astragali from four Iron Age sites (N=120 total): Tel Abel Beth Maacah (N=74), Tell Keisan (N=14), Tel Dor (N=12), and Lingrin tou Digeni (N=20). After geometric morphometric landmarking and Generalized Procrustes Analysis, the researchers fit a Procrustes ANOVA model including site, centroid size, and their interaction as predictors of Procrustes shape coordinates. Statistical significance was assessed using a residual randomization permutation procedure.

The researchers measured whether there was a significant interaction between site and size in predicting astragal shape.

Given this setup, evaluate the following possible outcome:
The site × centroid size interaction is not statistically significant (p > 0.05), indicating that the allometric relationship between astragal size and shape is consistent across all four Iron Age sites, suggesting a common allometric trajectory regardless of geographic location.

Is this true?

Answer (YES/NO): YES